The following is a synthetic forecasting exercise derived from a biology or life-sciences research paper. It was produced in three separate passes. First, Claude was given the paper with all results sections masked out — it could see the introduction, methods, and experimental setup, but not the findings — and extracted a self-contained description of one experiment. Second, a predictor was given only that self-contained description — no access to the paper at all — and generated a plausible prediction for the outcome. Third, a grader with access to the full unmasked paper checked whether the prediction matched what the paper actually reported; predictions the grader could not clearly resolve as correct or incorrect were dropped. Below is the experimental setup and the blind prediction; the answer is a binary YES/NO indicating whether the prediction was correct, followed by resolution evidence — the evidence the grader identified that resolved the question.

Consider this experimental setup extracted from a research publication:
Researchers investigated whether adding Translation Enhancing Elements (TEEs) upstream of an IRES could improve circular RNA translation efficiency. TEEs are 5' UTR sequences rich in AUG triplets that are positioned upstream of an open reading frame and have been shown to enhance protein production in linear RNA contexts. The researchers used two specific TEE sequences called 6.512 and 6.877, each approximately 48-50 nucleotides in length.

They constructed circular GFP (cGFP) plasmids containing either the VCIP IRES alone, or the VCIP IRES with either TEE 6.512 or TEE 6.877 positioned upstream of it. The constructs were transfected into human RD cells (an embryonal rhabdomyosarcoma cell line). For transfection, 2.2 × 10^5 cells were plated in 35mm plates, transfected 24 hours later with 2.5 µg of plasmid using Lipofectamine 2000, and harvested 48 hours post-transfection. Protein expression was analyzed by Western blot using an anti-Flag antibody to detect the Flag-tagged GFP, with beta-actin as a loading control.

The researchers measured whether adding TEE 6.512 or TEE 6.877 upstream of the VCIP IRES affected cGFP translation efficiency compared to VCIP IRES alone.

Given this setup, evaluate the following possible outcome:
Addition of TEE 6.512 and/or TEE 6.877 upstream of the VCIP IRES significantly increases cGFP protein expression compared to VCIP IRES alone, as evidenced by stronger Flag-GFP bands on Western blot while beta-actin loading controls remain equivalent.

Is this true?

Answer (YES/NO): NO